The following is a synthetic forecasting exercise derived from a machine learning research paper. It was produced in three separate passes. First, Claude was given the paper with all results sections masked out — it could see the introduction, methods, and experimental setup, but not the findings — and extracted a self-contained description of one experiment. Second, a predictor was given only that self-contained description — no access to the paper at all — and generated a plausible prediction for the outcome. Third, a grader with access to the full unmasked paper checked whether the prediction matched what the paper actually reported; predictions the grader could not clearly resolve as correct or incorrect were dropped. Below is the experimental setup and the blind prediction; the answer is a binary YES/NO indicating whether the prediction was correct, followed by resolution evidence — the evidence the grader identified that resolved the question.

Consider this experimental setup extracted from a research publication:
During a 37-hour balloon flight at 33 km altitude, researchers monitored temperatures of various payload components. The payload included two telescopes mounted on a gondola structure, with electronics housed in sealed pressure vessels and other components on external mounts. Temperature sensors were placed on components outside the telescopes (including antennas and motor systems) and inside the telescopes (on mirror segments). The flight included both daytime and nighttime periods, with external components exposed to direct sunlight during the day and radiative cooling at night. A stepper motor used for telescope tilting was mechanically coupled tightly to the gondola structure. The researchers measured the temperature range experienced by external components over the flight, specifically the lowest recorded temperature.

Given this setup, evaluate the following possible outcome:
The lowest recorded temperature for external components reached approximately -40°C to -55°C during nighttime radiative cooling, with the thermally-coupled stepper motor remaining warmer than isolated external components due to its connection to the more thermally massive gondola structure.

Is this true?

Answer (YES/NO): NO